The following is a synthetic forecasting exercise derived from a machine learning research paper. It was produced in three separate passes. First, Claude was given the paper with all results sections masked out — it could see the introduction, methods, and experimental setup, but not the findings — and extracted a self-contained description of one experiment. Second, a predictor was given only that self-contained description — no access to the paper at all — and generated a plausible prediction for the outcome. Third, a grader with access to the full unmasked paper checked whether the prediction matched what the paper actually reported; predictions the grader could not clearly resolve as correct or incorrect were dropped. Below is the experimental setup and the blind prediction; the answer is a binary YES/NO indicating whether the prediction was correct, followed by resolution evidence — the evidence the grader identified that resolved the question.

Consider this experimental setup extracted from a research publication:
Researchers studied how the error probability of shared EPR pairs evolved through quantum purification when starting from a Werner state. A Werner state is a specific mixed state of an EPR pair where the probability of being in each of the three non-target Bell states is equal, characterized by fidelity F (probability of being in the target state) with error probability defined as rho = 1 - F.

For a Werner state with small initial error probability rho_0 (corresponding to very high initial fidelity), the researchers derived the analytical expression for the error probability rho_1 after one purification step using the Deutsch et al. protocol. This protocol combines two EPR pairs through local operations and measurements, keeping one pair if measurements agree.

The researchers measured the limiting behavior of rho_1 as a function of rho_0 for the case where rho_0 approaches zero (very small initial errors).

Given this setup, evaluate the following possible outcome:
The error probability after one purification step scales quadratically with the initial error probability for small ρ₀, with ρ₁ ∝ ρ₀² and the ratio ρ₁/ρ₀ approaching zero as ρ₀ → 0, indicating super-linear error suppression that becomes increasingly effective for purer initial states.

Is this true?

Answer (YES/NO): NO